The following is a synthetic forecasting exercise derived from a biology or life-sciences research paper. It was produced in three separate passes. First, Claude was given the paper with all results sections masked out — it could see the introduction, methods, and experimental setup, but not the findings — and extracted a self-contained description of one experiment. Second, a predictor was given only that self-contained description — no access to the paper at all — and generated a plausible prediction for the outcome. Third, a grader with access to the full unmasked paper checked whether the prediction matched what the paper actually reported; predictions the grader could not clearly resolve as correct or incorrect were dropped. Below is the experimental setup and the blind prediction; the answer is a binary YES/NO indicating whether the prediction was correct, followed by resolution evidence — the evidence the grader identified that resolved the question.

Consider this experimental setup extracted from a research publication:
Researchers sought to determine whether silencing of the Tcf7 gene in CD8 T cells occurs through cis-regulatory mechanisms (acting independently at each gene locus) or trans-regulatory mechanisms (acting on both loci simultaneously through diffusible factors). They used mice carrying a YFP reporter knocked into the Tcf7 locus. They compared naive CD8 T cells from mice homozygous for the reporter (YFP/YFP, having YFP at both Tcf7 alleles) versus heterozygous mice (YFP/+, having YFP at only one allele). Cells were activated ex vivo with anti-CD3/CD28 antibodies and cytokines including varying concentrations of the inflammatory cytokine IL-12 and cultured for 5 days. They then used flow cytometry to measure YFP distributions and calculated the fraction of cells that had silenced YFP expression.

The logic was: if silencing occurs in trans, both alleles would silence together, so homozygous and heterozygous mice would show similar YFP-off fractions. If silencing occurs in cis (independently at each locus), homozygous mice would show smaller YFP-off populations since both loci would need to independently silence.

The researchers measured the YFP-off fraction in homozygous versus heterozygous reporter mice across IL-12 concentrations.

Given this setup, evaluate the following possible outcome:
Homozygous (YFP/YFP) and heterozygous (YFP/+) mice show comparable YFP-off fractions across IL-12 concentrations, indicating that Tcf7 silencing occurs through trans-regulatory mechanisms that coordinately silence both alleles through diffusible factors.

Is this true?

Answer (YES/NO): NO